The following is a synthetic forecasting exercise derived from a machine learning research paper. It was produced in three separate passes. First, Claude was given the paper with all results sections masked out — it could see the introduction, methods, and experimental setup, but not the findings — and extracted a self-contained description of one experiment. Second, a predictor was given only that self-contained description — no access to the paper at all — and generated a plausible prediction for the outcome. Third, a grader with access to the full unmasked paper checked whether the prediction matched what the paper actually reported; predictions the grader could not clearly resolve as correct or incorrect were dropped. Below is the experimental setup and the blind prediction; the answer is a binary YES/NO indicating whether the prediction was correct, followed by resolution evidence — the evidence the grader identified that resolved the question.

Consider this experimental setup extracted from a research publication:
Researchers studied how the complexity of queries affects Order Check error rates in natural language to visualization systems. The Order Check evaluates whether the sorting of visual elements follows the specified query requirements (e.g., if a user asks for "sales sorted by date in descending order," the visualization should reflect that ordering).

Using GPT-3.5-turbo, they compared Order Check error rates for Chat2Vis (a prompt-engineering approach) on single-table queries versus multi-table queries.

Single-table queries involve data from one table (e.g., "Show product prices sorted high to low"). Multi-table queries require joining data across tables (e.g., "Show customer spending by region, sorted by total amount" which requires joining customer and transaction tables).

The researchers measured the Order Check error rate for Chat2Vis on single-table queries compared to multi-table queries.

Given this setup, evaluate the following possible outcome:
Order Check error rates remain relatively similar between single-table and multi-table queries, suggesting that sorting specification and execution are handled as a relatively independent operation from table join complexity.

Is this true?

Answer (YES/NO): NO